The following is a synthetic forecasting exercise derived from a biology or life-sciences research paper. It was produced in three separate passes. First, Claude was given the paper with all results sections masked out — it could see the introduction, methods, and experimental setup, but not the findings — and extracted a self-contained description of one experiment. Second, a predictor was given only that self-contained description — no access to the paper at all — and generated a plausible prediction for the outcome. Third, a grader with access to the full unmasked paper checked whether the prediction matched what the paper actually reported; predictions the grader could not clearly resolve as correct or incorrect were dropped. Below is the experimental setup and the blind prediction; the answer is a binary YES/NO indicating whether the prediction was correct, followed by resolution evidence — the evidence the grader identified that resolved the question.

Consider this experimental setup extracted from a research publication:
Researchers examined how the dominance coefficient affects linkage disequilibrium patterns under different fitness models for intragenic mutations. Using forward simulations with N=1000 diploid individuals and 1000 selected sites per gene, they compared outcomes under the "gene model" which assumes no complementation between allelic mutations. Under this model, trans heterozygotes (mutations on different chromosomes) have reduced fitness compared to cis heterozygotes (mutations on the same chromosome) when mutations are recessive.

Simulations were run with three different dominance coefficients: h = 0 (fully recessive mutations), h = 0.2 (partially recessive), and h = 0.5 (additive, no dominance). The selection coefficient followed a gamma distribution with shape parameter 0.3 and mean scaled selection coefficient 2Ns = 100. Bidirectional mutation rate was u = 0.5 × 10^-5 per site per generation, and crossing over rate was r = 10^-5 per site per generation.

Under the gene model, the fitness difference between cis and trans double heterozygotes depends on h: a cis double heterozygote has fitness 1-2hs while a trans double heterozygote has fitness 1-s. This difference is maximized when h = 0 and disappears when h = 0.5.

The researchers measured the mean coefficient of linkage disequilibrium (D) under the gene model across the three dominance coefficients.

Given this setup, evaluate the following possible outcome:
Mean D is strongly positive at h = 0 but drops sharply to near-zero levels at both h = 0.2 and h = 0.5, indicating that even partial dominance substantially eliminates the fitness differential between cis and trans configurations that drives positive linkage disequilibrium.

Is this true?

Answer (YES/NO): NO